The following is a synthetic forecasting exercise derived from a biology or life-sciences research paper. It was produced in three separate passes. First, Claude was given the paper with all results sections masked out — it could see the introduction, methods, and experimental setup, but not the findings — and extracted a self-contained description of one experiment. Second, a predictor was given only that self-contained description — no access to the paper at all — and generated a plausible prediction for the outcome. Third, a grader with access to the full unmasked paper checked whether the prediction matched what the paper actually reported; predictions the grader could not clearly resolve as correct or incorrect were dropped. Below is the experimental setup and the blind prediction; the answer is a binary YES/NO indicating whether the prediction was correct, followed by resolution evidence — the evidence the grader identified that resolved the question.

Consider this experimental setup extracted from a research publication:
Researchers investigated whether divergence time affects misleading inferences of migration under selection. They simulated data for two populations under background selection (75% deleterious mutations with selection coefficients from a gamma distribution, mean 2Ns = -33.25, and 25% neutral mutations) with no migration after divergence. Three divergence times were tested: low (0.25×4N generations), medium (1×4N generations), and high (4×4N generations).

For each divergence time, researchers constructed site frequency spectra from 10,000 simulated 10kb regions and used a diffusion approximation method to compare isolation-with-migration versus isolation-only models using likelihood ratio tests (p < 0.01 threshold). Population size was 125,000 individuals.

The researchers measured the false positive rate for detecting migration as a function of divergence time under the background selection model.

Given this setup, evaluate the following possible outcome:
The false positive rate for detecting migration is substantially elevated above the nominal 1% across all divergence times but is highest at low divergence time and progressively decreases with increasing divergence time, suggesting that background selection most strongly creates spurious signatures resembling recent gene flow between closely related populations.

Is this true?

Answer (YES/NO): NO